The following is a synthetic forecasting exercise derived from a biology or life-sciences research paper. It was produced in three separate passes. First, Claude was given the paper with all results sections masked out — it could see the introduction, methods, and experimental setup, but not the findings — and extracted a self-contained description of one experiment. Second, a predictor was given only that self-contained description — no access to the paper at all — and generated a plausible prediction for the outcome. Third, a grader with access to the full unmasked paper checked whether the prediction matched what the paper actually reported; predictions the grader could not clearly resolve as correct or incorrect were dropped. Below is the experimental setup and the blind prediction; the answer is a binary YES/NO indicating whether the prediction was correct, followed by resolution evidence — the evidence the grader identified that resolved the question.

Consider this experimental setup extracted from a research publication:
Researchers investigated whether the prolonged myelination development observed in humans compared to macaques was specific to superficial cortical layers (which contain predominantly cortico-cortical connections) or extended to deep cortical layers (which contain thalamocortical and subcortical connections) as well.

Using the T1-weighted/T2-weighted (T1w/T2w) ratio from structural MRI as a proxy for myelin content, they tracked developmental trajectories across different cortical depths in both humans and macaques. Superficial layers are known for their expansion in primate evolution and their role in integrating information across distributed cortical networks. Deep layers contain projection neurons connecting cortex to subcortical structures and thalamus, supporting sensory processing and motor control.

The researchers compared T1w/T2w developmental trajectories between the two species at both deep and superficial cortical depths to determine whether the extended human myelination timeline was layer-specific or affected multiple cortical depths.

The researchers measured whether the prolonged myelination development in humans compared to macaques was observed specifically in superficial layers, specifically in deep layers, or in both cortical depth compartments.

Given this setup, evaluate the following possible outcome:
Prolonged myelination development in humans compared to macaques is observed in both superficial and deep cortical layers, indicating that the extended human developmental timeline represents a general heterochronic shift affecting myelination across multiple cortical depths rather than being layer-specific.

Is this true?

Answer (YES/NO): YES